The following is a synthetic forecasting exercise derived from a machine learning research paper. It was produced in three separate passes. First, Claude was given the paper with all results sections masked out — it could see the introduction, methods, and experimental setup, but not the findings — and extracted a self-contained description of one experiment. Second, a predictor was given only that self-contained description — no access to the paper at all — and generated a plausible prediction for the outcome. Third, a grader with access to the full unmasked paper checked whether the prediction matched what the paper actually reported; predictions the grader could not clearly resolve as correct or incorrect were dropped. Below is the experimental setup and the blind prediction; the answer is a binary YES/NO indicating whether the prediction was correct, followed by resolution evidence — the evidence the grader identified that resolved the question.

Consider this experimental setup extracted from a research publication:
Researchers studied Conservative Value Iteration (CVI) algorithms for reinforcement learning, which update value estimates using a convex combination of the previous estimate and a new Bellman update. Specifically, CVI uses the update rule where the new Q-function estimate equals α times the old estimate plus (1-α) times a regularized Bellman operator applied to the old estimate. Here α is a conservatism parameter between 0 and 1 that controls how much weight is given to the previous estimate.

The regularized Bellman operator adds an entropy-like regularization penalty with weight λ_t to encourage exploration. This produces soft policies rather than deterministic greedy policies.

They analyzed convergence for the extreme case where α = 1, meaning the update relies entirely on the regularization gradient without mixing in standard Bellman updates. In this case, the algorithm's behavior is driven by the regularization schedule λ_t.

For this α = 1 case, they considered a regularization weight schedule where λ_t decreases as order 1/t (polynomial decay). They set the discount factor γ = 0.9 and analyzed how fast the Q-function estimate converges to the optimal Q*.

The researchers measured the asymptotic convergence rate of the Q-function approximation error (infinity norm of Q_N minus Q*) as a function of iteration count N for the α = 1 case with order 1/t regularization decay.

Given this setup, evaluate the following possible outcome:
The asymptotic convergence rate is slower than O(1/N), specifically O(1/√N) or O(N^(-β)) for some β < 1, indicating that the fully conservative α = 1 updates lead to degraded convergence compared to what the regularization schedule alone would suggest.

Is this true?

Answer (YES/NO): NO